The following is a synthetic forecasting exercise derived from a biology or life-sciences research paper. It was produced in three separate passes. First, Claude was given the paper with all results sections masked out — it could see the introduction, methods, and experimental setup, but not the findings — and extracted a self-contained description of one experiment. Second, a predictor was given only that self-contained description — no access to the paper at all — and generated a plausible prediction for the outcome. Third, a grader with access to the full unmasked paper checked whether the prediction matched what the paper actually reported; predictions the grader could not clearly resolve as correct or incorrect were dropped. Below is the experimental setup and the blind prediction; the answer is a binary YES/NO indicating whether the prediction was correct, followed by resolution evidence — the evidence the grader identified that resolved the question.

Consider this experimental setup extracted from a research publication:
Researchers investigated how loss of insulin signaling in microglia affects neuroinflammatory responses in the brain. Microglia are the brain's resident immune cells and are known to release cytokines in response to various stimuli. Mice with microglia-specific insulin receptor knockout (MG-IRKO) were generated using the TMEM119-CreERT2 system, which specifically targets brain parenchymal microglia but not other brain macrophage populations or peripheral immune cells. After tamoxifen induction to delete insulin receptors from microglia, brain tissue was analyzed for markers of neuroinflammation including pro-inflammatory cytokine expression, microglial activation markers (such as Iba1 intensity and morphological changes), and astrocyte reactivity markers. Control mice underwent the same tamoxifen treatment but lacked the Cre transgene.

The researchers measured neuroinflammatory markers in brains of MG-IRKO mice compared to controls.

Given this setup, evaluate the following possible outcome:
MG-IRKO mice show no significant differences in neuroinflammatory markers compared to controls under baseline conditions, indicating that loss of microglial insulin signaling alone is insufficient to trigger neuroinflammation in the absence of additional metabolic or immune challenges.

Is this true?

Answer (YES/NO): NO